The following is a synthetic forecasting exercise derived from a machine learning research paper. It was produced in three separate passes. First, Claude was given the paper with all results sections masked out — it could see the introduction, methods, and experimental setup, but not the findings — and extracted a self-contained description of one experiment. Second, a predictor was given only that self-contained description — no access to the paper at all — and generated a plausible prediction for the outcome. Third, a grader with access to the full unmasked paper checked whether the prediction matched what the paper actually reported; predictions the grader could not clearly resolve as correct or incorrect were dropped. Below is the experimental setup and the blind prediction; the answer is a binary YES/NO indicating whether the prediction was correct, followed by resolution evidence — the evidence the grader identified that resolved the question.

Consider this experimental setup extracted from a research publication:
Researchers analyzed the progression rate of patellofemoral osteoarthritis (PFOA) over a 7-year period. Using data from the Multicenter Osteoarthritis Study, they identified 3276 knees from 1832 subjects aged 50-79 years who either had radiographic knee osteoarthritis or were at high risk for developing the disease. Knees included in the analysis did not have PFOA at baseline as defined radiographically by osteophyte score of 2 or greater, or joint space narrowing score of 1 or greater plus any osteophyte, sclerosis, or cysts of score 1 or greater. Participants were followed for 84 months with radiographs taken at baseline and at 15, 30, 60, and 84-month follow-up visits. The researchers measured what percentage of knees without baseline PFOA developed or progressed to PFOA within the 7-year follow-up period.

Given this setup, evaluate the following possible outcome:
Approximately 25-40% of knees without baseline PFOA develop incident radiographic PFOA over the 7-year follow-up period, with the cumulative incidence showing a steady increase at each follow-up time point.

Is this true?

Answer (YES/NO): NO